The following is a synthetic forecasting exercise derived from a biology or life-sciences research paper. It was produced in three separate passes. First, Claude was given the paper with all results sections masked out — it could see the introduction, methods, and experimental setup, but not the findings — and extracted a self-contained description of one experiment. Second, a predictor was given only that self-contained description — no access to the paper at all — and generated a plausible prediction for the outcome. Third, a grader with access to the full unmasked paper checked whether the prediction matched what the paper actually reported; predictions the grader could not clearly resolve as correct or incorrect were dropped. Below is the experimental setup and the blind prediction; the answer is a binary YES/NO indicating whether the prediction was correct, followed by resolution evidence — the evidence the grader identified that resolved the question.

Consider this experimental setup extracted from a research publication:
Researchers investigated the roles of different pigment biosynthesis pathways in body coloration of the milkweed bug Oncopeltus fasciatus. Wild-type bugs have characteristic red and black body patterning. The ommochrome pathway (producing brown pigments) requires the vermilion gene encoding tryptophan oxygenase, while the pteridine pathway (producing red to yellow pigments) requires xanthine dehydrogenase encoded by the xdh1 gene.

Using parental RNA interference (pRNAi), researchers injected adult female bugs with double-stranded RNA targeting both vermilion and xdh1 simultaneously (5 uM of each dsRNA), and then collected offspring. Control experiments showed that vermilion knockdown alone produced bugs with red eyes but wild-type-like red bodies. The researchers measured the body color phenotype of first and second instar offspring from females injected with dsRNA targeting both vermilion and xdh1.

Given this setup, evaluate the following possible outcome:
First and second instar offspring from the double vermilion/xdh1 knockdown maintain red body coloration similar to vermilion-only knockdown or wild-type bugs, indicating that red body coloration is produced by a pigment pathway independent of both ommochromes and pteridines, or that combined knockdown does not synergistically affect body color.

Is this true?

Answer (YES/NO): NO